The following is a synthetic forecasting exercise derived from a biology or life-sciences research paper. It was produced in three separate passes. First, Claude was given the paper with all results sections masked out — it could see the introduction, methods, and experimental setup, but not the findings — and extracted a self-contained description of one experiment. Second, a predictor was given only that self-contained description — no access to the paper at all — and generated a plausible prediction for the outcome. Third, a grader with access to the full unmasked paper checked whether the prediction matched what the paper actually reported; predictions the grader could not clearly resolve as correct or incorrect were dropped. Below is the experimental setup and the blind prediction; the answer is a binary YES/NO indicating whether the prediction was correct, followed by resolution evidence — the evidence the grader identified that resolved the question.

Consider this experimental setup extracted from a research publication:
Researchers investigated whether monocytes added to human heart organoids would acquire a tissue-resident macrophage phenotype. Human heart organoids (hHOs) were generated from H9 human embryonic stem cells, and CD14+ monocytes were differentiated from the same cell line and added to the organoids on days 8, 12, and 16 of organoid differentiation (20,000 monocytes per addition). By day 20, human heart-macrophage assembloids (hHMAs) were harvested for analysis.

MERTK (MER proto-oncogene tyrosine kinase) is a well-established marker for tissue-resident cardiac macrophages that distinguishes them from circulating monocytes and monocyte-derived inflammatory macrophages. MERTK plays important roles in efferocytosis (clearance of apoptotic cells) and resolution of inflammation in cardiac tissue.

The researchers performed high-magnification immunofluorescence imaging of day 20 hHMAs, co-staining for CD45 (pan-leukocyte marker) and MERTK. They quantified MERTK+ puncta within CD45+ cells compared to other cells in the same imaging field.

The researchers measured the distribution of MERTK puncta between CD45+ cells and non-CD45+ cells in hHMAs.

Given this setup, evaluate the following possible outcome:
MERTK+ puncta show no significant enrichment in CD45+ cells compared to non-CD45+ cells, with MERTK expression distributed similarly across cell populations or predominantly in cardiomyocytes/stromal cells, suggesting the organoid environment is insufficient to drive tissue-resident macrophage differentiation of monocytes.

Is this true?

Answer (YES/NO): NO